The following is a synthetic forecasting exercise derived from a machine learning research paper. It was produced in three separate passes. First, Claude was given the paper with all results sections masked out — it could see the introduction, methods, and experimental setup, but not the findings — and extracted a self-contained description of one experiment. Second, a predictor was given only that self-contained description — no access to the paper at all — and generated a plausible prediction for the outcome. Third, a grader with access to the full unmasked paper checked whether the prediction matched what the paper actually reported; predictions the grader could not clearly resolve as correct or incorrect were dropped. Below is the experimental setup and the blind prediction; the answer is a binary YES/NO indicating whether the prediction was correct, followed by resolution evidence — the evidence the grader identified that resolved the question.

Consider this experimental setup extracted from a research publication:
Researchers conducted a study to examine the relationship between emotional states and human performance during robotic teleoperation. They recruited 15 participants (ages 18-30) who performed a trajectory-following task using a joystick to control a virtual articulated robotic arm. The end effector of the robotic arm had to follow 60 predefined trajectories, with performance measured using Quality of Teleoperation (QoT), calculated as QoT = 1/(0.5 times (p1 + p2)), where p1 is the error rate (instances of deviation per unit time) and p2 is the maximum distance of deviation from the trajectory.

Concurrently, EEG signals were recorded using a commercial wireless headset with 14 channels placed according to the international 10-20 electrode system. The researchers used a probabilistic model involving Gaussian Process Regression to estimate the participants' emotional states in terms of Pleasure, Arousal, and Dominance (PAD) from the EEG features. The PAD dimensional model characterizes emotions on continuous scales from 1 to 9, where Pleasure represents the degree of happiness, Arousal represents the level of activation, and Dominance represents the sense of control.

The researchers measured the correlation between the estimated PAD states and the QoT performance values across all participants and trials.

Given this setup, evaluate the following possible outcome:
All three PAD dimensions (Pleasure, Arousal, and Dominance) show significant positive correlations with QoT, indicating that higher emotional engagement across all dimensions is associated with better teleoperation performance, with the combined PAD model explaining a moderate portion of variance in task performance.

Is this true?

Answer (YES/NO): NO